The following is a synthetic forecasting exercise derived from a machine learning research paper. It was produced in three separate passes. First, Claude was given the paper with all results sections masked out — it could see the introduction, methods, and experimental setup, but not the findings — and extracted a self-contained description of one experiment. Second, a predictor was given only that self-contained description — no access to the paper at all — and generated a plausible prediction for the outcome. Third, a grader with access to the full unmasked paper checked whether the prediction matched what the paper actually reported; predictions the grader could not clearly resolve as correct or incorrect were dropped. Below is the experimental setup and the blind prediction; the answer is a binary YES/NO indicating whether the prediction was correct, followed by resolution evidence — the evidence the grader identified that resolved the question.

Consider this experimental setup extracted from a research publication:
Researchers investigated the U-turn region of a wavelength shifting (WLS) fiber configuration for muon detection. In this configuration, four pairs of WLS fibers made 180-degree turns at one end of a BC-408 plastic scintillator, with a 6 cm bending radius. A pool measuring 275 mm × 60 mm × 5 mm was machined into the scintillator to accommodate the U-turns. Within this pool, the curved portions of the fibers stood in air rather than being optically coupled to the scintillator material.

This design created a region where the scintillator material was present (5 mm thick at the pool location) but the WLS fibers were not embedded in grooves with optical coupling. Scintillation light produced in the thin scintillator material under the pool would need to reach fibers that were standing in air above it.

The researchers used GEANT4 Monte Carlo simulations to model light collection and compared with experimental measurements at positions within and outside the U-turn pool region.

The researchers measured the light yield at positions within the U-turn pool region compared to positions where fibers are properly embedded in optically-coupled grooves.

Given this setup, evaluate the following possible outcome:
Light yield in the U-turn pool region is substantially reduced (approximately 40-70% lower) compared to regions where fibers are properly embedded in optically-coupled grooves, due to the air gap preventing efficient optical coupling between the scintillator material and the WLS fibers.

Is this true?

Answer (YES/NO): NO